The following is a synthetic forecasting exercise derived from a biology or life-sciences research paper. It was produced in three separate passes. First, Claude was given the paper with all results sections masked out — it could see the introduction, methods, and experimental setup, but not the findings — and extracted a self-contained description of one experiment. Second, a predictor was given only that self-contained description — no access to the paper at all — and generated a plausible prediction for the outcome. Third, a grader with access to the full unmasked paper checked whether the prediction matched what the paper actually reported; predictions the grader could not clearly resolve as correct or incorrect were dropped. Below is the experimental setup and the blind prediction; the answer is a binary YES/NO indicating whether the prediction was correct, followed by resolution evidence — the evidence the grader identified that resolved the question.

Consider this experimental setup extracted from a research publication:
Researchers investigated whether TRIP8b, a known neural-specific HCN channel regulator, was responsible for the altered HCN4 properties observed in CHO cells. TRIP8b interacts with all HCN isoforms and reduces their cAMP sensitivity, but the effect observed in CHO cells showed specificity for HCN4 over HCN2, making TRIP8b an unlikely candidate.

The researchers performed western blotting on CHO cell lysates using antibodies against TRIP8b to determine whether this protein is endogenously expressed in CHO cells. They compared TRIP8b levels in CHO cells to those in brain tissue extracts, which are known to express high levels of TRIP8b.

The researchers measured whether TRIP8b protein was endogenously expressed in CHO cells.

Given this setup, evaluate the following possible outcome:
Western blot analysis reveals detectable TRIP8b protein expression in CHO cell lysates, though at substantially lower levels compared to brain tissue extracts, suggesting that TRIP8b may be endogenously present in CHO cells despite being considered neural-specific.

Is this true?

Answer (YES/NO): NO